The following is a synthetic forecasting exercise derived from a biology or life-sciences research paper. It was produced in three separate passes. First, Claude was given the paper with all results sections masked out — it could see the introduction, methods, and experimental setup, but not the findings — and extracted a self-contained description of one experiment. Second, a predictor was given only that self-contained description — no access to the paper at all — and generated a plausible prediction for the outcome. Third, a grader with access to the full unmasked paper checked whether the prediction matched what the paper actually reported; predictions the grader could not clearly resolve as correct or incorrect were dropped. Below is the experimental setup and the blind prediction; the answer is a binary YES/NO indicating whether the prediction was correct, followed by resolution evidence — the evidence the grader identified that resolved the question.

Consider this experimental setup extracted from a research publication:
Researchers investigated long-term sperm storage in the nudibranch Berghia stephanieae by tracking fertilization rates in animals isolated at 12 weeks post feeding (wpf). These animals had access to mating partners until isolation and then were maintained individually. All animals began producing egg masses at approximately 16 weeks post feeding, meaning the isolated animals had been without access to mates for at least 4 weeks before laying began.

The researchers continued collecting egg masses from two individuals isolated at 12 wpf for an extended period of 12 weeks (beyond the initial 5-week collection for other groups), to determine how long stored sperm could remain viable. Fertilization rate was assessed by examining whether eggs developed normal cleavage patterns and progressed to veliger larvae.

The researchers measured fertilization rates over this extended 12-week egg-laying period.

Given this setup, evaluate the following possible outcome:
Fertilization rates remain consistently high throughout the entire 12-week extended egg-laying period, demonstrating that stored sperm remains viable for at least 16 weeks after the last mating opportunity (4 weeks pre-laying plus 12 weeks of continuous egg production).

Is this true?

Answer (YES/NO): NO